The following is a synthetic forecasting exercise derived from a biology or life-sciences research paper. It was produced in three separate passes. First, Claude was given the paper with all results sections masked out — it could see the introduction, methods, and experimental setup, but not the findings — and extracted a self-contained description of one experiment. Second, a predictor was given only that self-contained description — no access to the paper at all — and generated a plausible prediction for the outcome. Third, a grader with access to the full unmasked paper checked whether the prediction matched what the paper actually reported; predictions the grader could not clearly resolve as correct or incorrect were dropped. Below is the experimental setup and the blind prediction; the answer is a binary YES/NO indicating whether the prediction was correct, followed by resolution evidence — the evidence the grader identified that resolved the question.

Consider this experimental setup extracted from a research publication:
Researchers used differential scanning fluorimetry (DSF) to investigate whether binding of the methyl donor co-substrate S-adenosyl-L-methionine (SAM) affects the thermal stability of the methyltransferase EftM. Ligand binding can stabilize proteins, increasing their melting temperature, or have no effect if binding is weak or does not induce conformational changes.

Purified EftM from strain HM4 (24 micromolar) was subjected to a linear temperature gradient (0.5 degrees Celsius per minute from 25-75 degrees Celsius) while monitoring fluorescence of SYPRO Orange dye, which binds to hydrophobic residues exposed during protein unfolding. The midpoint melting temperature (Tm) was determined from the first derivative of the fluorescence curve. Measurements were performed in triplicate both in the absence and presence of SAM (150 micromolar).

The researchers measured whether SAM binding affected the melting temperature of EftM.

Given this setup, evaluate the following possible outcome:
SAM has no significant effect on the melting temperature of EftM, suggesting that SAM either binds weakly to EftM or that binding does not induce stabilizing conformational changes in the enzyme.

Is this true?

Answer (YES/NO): NO